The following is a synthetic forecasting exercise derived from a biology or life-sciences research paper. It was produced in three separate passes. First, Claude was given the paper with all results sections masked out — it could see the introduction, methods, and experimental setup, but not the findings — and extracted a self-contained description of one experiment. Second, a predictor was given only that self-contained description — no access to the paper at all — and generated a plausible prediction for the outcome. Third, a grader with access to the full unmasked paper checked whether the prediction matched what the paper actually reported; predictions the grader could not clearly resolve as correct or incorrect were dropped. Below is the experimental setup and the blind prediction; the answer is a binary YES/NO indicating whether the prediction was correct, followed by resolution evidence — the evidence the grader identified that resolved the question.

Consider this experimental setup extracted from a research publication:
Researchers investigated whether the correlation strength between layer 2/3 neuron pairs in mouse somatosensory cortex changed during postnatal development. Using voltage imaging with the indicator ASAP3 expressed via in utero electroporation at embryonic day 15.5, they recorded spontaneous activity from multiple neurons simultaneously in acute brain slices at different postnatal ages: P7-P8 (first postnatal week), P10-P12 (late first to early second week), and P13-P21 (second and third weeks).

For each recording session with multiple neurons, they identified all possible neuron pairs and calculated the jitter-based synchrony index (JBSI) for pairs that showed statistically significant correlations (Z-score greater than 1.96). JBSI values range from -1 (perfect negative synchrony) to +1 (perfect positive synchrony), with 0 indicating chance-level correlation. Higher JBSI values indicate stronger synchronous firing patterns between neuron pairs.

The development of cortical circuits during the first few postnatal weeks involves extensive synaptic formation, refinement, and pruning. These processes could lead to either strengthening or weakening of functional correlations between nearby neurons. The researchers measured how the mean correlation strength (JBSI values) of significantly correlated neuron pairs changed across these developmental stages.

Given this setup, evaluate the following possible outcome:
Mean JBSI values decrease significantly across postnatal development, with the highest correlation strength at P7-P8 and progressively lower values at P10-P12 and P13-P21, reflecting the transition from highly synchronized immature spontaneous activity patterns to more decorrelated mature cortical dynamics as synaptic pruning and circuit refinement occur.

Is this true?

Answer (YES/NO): NO